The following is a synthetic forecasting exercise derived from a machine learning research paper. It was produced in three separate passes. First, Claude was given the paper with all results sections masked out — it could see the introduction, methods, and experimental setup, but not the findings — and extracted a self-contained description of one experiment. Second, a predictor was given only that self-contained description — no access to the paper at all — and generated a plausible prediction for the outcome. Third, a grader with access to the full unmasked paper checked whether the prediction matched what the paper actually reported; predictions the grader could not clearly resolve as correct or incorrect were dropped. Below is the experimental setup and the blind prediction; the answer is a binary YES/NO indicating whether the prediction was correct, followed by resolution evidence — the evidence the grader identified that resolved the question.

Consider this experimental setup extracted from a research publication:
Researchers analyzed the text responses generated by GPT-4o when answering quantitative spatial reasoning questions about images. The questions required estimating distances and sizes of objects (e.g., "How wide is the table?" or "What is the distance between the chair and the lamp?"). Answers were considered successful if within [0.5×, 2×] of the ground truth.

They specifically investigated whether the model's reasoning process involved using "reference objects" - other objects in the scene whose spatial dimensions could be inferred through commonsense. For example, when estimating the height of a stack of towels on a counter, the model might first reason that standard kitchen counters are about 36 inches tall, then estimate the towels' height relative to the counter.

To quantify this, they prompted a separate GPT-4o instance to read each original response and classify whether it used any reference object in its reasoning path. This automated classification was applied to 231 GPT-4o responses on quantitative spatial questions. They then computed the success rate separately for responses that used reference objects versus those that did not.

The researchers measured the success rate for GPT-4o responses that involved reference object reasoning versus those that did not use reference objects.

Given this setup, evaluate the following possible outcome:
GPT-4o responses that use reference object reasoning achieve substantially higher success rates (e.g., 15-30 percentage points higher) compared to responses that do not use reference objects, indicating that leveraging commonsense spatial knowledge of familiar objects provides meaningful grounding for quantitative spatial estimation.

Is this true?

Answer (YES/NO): YES